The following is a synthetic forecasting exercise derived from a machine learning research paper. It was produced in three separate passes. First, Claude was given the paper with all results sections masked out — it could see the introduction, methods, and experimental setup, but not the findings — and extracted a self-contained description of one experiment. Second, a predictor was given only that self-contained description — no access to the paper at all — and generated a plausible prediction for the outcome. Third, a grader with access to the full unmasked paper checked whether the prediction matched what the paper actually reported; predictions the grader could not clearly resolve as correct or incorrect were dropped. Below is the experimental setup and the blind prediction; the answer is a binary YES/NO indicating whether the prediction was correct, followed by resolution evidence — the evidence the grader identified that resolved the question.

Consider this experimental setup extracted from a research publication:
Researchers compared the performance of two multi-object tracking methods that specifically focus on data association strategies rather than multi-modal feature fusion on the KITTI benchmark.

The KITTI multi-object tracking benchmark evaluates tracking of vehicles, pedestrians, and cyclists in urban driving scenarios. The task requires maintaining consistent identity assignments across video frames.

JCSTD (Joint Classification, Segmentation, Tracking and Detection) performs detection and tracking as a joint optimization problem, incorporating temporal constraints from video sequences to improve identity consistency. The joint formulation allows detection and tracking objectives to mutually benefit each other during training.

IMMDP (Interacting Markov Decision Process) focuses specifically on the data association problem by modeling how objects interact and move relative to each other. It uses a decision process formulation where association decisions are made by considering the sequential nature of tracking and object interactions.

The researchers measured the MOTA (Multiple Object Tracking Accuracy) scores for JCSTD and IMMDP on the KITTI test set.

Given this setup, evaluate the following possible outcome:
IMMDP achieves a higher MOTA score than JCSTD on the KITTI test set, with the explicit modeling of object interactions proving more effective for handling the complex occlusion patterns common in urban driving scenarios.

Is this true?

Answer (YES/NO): YES